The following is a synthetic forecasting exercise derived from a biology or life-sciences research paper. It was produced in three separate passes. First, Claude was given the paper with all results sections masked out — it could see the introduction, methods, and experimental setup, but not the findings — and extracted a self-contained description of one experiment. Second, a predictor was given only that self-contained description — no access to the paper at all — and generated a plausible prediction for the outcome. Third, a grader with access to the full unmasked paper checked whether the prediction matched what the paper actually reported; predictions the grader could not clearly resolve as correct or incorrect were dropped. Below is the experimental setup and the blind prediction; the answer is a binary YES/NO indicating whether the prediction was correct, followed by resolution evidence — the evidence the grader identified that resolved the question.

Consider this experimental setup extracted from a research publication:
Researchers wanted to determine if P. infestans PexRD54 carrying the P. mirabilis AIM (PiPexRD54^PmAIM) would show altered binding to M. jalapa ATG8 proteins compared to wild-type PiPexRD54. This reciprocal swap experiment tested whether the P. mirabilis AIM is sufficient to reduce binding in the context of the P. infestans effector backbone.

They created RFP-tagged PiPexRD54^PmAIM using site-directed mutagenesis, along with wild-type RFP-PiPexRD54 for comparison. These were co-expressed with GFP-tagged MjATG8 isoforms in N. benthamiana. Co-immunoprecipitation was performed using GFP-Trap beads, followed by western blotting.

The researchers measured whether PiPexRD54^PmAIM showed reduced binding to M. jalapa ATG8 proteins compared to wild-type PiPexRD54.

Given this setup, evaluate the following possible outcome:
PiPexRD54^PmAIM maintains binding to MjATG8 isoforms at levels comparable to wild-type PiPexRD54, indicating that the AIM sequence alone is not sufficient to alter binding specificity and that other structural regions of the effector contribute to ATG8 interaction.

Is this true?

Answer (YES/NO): NO